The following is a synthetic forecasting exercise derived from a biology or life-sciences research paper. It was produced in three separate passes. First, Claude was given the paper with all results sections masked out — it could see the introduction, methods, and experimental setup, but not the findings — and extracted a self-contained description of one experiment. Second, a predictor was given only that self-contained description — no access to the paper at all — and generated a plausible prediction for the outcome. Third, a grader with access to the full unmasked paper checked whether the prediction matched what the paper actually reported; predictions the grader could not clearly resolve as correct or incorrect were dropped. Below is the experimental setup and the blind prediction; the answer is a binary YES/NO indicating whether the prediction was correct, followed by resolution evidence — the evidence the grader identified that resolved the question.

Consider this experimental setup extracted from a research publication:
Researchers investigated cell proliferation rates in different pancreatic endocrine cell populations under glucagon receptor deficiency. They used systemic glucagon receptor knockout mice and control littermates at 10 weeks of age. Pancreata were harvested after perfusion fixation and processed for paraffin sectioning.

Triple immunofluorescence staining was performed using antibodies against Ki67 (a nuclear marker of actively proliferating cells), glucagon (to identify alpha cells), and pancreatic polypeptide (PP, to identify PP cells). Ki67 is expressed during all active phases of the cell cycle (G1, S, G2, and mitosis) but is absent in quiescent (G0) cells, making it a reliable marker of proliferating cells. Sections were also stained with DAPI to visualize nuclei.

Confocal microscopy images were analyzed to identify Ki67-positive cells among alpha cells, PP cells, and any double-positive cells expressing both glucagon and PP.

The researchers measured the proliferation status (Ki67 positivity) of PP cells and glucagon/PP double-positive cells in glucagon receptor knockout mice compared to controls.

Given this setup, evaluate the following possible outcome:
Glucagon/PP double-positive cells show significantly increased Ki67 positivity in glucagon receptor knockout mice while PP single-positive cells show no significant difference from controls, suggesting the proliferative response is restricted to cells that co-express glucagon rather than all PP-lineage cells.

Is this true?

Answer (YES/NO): NO